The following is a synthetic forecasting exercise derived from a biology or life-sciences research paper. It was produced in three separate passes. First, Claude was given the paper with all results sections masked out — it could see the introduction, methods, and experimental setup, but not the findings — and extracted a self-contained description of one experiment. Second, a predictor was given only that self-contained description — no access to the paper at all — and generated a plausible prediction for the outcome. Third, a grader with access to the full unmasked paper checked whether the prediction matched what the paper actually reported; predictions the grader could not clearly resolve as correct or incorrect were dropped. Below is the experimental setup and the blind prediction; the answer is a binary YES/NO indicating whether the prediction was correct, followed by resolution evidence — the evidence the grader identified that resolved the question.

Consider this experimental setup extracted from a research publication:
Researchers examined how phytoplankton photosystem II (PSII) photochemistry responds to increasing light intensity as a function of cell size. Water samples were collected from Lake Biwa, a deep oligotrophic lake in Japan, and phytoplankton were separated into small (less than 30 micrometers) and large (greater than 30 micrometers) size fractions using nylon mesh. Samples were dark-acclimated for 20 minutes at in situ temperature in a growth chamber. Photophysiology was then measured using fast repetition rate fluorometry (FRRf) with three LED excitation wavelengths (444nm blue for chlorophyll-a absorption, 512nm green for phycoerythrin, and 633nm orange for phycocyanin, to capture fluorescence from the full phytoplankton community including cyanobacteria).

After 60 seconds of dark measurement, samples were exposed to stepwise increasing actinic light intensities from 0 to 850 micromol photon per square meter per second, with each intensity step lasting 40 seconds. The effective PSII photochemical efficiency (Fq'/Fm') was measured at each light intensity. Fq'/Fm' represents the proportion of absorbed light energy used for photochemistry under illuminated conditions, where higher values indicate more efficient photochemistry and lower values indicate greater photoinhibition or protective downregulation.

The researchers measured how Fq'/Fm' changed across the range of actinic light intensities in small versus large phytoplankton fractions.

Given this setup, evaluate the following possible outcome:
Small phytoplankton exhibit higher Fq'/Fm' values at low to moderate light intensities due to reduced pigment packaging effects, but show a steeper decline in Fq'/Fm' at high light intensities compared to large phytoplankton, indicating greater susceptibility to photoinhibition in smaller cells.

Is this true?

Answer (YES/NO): NO